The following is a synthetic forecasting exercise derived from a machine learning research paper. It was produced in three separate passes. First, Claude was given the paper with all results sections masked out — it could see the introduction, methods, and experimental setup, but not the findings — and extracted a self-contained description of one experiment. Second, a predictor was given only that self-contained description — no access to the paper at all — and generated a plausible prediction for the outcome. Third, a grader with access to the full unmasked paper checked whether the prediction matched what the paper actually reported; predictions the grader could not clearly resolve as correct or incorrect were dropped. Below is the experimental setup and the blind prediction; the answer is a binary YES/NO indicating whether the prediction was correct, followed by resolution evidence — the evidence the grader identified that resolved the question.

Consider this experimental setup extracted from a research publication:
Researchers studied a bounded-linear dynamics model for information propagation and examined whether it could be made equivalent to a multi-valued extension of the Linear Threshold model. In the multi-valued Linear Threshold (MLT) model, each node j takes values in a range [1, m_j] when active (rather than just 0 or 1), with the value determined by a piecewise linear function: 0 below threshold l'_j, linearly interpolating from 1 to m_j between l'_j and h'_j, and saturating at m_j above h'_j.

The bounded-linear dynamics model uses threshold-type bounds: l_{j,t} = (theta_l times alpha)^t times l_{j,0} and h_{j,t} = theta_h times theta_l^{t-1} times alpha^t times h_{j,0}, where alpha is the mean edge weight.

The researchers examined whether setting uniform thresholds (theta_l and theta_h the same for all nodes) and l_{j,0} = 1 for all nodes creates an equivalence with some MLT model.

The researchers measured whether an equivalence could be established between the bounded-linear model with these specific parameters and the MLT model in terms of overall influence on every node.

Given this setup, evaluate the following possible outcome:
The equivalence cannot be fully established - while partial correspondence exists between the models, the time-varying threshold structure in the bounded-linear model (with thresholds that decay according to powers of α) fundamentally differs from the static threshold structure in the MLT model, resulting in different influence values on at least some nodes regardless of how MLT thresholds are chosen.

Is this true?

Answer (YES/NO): NO